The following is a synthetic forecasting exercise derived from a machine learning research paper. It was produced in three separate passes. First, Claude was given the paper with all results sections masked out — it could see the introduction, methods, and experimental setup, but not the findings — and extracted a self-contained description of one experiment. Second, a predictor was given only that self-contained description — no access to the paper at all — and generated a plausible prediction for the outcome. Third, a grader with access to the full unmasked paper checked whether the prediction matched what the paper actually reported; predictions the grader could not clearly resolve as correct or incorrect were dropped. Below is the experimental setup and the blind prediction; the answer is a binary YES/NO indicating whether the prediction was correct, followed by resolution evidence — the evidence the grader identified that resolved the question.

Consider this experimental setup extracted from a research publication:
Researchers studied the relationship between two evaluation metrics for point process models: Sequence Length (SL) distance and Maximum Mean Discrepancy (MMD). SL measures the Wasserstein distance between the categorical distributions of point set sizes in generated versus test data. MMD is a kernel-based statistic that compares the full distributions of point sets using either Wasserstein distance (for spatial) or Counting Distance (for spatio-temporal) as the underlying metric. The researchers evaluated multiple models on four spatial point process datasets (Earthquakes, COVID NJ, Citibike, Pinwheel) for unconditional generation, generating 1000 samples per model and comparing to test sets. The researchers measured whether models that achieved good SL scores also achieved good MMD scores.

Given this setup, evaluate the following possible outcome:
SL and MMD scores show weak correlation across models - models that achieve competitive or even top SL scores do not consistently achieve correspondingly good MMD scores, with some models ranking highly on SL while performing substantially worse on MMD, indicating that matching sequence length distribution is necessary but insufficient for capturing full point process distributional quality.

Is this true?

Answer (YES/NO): YES